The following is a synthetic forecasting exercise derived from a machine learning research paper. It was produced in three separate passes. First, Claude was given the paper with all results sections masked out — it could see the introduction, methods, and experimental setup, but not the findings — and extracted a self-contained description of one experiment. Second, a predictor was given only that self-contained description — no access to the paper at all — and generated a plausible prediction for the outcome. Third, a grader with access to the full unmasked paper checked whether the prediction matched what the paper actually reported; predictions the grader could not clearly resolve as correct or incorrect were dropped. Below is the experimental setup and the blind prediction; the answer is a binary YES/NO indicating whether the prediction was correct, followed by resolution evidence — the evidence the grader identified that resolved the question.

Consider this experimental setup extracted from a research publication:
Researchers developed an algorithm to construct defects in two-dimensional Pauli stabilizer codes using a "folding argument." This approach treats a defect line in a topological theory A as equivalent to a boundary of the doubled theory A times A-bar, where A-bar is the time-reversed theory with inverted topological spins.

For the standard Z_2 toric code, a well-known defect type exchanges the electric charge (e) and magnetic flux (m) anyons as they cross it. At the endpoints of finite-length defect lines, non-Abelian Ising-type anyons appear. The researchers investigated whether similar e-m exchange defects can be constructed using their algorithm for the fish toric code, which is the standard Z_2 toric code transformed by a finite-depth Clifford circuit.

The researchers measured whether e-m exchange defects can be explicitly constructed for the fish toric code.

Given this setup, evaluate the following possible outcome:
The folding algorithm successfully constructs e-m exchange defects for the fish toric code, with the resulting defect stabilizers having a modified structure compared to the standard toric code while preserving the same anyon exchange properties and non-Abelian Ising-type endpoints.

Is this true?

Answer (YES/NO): NO